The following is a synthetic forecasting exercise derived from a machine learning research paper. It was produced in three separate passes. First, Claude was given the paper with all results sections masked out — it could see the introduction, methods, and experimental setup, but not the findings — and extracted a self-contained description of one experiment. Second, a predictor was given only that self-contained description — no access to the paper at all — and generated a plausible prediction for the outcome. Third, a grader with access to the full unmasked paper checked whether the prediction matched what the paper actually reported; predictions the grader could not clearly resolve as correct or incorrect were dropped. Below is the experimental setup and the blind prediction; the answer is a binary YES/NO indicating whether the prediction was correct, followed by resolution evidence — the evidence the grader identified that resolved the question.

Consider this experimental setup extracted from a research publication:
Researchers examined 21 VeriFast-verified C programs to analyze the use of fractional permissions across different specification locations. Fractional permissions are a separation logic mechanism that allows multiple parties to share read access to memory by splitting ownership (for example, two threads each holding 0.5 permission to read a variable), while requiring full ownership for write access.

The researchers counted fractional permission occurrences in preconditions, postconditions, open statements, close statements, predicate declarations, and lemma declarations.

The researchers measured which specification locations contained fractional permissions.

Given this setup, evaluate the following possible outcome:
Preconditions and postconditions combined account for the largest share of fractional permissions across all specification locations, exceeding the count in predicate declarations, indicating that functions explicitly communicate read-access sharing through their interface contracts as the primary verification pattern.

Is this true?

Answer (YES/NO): NO